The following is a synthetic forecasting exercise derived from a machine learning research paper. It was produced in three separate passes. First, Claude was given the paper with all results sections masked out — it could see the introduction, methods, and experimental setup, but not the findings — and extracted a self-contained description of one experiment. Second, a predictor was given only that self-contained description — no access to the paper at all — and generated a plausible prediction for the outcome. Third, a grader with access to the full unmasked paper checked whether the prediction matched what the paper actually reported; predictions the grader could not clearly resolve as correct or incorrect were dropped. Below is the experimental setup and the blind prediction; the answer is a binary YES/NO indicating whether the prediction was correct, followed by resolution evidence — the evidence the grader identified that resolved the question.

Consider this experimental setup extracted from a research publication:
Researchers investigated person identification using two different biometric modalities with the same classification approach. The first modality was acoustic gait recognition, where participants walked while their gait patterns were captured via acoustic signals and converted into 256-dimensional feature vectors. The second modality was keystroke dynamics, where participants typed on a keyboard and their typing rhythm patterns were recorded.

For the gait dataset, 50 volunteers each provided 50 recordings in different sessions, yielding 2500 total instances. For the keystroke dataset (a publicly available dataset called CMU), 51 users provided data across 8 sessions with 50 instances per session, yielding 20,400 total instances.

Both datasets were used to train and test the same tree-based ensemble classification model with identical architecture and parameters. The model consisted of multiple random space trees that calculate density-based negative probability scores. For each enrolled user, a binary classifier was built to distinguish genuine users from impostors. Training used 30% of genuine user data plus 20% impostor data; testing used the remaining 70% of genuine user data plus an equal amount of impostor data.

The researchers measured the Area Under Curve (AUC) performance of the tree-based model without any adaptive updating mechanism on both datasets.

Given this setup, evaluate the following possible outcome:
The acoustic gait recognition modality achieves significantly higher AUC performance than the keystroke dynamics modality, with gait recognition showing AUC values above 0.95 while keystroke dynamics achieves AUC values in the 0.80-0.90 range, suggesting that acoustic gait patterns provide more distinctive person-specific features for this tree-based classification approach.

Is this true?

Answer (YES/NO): NO